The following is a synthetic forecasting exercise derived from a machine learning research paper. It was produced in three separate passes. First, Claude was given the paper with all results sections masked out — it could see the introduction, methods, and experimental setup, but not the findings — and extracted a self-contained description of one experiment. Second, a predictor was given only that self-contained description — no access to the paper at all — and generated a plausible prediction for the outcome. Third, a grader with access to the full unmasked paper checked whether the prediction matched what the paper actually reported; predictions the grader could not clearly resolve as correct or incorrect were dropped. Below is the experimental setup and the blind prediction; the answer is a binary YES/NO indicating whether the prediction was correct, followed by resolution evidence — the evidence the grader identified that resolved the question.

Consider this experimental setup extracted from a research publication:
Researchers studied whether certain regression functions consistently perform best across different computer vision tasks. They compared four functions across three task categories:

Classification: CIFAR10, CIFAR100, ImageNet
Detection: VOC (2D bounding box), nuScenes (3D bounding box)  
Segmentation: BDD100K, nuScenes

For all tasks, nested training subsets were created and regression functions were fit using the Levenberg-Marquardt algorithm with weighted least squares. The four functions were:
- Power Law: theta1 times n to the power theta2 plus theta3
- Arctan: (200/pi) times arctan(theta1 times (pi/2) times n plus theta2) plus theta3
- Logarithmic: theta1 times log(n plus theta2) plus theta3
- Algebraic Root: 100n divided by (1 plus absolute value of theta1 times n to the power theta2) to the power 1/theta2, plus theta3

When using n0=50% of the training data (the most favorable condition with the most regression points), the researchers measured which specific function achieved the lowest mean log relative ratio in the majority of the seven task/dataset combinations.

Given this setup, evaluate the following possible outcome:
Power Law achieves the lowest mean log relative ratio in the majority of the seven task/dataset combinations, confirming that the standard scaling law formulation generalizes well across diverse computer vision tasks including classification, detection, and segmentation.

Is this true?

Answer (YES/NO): NO